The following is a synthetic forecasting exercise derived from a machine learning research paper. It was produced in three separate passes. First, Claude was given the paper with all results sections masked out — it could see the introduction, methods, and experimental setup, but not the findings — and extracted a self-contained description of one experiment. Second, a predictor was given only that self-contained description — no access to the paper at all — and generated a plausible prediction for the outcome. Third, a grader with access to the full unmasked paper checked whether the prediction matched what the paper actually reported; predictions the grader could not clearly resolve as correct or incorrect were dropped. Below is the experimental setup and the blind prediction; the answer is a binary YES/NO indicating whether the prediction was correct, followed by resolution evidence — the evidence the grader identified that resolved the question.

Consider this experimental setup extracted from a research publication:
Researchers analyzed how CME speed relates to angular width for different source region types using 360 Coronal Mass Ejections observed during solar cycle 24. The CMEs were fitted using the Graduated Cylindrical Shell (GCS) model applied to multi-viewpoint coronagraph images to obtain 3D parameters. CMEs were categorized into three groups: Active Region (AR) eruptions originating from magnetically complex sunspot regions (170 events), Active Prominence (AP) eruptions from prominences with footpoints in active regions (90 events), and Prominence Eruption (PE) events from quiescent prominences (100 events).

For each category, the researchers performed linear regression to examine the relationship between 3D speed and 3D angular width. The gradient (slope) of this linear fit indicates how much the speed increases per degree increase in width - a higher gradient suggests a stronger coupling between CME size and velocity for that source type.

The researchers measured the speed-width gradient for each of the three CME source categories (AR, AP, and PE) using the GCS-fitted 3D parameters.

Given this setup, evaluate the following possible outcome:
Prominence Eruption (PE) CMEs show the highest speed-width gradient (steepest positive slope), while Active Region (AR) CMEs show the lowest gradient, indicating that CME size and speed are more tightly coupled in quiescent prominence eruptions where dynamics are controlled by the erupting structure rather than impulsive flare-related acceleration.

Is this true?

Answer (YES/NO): NO